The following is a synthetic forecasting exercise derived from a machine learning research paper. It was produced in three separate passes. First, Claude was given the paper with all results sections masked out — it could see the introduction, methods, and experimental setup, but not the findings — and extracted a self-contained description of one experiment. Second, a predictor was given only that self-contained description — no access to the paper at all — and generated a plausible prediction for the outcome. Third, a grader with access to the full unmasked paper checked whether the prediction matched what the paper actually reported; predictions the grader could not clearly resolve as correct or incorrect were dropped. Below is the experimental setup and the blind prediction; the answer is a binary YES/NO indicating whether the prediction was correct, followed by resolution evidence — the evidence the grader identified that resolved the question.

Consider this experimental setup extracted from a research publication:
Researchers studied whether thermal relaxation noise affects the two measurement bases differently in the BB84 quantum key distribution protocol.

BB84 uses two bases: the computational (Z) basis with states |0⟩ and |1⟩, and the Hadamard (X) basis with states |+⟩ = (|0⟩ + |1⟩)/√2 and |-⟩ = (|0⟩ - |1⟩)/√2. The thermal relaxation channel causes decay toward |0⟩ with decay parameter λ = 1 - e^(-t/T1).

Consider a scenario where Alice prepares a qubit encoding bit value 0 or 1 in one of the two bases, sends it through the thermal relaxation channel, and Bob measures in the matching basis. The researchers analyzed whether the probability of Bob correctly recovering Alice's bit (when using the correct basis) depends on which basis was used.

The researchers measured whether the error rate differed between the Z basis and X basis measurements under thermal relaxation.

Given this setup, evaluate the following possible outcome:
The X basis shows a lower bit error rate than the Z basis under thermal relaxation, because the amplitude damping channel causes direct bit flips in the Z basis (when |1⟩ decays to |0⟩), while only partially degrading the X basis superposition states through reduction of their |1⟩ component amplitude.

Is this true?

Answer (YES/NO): YES